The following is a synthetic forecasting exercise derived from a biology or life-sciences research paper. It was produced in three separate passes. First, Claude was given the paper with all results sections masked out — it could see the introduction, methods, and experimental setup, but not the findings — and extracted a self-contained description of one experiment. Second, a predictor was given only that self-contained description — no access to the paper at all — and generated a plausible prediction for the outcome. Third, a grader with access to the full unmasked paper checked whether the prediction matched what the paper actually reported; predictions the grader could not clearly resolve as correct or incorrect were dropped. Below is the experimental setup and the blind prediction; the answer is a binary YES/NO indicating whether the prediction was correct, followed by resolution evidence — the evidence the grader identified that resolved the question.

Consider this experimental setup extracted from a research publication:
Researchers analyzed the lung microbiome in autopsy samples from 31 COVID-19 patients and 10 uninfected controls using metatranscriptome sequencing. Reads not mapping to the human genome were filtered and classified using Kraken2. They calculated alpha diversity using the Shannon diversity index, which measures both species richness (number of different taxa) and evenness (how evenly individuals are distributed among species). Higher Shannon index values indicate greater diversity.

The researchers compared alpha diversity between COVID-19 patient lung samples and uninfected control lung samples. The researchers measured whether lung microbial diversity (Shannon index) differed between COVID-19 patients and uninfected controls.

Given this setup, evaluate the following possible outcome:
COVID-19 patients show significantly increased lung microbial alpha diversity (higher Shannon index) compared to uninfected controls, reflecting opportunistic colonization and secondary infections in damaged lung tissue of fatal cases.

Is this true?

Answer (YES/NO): NO